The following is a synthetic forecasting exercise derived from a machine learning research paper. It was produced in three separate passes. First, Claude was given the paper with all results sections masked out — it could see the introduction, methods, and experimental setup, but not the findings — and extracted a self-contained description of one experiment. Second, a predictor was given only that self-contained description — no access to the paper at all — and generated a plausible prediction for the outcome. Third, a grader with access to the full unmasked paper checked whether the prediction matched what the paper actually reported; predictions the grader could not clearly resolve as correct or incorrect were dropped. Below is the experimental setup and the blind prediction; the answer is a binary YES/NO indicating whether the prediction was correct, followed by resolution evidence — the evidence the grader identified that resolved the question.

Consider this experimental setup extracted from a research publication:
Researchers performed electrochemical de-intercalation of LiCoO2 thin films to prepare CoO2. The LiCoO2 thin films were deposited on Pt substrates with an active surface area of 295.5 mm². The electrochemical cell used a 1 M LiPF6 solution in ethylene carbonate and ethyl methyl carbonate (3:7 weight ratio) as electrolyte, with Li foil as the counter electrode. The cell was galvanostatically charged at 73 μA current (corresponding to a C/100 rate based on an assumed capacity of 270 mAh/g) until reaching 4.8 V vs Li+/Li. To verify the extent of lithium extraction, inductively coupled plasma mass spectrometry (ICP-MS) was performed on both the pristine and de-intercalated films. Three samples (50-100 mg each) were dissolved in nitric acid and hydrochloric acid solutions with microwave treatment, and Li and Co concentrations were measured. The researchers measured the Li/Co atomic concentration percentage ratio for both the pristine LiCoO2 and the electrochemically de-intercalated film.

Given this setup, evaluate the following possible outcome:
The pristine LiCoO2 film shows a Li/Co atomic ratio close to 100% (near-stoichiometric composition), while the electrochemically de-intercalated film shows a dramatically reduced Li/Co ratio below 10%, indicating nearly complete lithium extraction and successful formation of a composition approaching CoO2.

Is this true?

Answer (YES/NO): NO